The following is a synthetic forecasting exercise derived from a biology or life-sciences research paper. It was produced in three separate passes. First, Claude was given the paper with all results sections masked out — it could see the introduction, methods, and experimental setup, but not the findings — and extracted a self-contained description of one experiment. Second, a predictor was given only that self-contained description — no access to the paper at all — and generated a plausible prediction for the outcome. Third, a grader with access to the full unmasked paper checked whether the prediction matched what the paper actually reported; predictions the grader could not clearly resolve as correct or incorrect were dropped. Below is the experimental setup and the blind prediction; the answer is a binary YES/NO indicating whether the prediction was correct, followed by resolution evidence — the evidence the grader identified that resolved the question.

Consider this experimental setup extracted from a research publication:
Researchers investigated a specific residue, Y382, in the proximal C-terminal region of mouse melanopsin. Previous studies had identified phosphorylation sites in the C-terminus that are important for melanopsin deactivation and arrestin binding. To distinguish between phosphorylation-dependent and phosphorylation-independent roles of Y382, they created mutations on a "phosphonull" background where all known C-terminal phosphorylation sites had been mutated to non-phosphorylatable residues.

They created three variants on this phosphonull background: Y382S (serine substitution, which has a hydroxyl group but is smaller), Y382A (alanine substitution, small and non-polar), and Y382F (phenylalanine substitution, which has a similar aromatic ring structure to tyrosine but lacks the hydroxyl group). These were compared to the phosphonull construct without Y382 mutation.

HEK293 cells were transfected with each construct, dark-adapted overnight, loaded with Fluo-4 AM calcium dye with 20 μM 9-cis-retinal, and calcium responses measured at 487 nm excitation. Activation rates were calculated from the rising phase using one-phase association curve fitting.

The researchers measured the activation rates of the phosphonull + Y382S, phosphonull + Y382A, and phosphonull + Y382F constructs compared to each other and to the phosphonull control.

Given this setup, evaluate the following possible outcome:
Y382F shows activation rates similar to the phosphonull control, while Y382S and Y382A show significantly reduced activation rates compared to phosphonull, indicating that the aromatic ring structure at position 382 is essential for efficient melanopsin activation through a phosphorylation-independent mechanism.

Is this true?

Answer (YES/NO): NO